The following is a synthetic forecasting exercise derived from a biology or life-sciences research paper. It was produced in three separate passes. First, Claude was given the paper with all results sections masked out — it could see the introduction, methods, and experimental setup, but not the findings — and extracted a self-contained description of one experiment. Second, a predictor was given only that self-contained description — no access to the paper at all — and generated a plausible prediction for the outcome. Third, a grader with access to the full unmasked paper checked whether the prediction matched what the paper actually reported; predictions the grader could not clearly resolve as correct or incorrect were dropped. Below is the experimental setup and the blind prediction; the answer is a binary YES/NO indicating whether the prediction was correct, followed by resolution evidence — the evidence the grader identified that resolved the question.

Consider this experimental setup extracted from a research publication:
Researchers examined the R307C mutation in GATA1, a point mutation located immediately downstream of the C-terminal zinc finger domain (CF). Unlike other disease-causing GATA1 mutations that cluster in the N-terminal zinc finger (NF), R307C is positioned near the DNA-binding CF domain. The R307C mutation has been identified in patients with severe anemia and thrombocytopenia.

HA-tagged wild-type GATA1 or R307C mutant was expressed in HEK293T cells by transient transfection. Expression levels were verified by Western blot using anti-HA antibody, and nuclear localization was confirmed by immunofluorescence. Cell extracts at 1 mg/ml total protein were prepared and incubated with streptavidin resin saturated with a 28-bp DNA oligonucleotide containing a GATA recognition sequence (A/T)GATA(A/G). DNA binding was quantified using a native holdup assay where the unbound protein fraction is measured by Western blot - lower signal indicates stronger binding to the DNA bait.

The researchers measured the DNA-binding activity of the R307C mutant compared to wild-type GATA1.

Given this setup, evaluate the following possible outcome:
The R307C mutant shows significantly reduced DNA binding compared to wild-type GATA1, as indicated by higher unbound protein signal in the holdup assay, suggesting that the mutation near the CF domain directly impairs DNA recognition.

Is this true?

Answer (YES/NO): YES